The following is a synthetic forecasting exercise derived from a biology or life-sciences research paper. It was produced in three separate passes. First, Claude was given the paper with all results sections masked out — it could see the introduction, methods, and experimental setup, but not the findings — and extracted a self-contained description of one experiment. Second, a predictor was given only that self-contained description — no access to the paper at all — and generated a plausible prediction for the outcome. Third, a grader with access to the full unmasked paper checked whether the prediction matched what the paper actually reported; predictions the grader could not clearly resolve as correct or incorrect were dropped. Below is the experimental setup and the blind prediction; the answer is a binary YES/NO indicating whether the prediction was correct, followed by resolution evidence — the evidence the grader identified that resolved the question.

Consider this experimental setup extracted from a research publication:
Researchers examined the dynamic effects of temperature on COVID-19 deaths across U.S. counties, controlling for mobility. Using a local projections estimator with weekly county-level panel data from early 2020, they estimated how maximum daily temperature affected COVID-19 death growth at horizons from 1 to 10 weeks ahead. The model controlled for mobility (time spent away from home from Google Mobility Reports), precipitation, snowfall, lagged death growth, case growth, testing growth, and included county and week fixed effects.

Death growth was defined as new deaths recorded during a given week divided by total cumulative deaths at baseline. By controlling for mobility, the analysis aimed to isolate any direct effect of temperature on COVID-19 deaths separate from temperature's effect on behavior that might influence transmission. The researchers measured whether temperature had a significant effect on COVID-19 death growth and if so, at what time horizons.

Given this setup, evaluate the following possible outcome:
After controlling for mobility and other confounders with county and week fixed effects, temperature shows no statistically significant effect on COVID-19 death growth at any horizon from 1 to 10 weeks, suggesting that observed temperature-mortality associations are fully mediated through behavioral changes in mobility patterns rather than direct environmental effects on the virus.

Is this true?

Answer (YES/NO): NO